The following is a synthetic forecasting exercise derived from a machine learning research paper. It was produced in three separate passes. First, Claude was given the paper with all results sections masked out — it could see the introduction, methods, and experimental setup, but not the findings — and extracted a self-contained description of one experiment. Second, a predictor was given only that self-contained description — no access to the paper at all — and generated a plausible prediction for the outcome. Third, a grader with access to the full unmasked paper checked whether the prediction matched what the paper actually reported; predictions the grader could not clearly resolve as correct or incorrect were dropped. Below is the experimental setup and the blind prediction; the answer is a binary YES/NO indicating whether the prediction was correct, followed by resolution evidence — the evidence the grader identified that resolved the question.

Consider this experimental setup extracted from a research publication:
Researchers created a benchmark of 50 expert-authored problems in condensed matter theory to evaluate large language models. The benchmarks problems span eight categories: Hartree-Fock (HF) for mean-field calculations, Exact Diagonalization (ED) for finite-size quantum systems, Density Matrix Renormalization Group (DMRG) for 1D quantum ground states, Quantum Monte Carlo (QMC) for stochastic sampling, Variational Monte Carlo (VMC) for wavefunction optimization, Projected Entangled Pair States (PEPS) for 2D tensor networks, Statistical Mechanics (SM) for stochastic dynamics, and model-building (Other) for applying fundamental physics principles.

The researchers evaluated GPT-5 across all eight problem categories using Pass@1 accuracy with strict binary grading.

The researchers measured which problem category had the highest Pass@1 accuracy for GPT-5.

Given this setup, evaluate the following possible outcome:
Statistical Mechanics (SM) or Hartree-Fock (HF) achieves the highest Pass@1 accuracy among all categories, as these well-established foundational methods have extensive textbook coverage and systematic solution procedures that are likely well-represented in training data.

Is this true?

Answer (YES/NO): NO